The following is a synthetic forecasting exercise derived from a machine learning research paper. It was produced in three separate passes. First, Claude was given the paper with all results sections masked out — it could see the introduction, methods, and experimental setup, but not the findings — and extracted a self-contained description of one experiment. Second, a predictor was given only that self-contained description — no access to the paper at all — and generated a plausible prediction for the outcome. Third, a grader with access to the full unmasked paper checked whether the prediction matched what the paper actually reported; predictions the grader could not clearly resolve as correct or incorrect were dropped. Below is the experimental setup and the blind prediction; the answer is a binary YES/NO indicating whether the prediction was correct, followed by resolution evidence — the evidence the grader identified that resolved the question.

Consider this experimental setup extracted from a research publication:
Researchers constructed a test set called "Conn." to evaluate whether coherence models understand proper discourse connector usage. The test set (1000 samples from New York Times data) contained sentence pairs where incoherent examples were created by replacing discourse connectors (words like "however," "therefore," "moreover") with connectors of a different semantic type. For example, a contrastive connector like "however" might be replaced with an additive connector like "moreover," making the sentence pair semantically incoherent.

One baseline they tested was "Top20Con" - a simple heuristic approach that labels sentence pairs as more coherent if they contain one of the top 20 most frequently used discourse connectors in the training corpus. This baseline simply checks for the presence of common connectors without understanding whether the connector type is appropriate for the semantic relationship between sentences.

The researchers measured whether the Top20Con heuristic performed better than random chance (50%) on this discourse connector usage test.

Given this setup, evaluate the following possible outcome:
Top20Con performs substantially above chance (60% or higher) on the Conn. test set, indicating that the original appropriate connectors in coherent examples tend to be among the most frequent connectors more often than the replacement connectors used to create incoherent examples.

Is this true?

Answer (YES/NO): NO